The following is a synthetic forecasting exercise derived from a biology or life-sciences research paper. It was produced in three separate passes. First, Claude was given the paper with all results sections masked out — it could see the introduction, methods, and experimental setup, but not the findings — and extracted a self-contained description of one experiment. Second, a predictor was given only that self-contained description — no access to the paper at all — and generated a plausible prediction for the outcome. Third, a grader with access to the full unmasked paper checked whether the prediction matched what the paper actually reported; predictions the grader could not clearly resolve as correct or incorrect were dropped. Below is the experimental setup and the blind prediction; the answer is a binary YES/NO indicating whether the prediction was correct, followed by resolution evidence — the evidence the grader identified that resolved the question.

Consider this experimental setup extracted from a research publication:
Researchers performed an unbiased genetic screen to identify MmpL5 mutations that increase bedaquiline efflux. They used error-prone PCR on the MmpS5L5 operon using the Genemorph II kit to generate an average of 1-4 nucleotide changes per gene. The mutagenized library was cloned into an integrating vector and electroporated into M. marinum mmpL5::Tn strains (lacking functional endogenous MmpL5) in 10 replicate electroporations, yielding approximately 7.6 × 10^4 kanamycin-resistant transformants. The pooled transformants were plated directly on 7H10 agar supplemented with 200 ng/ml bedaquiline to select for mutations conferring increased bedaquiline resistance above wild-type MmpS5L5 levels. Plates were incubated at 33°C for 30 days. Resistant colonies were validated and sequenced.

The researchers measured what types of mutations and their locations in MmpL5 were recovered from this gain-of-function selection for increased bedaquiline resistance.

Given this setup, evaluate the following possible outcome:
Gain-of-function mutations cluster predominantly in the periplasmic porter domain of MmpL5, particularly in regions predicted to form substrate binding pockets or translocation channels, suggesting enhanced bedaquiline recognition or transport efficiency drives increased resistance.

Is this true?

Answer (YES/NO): NO